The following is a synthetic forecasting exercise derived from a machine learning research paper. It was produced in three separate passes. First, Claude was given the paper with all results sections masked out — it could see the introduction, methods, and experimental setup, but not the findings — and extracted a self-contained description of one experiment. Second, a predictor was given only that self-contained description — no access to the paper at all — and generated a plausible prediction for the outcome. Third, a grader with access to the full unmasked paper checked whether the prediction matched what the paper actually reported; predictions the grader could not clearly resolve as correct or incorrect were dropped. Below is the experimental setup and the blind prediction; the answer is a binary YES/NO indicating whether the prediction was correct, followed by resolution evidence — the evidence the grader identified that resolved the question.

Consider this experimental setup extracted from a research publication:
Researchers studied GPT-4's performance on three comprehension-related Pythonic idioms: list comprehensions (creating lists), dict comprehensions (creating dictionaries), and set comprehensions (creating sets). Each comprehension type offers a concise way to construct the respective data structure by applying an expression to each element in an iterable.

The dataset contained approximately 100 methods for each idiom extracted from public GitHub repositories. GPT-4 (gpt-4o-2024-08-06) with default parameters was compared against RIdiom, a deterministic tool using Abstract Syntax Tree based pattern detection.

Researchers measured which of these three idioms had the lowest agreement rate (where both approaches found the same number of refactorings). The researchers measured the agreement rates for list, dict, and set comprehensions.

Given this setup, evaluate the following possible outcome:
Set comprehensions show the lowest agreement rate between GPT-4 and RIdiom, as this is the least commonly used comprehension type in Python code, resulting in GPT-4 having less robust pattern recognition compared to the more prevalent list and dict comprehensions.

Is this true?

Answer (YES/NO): NO